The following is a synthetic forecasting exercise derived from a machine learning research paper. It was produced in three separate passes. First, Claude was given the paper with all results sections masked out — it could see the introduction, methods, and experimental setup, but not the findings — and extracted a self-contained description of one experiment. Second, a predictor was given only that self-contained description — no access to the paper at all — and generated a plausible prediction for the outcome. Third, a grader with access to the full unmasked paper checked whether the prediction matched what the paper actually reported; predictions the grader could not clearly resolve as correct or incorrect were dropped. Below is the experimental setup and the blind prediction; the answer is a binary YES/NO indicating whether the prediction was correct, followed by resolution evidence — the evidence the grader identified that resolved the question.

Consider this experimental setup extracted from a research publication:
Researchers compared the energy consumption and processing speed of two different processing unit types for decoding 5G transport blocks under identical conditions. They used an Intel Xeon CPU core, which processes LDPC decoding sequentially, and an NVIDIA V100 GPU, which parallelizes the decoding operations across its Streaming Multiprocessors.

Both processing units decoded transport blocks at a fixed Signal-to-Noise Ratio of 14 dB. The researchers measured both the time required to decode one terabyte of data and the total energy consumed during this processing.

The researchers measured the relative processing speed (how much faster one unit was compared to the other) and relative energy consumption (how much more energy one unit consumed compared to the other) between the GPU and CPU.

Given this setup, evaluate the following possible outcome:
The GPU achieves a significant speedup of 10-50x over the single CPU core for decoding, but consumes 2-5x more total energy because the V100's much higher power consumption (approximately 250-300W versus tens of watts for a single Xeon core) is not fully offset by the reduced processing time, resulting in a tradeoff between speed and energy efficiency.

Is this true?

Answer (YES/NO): NO